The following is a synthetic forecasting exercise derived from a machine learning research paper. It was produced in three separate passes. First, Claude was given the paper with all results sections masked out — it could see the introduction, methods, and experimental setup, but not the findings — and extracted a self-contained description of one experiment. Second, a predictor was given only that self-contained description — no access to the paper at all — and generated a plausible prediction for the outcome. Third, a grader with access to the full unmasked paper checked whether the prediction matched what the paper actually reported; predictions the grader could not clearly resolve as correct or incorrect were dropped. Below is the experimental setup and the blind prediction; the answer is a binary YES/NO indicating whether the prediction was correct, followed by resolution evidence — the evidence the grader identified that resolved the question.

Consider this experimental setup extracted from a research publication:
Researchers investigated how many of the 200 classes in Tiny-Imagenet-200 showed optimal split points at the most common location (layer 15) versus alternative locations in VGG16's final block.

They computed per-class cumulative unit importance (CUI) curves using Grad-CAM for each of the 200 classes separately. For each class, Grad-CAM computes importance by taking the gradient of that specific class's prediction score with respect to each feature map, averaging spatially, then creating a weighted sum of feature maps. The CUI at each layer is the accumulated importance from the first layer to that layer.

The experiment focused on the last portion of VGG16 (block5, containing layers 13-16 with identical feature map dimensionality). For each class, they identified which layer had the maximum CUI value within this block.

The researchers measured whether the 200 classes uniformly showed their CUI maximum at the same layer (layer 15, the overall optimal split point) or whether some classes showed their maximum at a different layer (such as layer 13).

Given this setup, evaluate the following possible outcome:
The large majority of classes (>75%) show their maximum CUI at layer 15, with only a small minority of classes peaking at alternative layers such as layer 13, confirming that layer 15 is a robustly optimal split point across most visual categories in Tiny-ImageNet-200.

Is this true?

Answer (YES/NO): YES